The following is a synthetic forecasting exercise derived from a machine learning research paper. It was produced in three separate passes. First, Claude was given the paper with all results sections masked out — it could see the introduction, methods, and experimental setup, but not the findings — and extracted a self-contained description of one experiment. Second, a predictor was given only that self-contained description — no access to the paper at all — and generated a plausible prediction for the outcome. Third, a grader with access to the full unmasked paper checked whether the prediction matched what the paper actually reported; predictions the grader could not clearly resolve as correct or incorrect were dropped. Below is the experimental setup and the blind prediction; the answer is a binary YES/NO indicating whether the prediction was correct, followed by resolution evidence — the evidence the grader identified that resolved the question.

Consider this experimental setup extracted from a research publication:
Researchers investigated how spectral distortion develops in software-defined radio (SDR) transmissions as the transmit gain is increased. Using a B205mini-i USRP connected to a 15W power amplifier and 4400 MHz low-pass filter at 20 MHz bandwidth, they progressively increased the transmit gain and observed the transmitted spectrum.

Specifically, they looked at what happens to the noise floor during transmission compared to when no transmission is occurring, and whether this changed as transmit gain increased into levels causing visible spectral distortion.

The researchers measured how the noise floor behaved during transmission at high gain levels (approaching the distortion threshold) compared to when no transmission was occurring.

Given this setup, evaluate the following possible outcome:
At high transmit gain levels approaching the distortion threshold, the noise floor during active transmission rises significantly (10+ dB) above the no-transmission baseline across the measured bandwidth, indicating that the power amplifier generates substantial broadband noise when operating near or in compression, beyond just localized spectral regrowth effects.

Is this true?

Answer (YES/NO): NO